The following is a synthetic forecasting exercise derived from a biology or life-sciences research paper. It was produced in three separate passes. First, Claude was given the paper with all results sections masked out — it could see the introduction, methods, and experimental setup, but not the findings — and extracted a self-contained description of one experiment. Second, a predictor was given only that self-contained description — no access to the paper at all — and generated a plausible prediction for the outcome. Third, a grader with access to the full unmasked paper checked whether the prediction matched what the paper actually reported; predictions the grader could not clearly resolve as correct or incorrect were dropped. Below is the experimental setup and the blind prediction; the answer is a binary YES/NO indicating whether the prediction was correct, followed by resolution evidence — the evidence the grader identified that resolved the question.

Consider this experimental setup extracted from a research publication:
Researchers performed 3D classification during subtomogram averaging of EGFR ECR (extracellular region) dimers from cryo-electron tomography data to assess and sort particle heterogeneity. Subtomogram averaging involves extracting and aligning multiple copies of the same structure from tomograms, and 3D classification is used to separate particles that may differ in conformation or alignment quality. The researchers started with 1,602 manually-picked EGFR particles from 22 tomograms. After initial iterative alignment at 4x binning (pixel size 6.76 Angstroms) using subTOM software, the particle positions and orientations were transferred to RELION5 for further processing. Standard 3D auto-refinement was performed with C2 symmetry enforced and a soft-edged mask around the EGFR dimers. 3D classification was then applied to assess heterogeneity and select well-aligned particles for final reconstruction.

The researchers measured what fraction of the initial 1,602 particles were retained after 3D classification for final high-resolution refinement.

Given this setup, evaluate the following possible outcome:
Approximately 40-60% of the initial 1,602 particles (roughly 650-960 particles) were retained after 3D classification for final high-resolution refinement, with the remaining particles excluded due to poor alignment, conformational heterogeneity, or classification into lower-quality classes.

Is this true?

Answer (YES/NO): YES